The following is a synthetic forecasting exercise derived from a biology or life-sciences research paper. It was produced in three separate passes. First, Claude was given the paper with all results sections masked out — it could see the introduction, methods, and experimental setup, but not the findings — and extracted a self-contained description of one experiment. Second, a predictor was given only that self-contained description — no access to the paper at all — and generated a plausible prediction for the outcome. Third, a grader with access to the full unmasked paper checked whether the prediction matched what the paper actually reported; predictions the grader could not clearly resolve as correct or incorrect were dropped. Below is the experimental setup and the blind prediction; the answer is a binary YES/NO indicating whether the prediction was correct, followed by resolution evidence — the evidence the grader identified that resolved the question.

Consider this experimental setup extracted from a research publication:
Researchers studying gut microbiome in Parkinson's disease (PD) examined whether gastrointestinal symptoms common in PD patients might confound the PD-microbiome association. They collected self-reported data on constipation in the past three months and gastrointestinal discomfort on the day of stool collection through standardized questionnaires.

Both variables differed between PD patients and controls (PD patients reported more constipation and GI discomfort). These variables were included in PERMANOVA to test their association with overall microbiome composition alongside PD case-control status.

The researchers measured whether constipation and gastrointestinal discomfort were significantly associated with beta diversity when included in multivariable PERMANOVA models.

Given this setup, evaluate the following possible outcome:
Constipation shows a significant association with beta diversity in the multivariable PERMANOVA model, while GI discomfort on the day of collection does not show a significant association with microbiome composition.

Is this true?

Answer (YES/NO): NO